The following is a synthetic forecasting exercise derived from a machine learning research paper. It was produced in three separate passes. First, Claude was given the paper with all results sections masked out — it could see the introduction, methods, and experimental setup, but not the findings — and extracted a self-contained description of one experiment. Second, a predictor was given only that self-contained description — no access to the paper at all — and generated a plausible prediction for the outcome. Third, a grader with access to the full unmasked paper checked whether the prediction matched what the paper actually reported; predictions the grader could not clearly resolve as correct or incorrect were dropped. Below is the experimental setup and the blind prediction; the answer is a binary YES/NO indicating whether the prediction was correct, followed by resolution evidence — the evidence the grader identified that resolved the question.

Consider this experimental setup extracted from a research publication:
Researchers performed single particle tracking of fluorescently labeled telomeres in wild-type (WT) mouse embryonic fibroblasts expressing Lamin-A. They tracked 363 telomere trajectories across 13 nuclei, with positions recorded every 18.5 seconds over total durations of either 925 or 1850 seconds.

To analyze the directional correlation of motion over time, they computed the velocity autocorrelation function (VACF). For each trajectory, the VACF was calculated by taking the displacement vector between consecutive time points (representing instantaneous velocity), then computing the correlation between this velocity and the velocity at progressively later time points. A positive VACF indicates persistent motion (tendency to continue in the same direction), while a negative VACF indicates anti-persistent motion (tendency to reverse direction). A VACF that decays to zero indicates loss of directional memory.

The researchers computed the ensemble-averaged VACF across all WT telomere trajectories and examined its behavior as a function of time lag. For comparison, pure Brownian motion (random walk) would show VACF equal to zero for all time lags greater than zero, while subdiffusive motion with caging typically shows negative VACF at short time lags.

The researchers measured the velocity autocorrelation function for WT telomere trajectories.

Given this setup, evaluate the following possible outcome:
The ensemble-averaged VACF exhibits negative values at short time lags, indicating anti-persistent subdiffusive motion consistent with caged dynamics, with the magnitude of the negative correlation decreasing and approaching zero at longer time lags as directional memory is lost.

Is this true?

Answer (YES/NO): YES